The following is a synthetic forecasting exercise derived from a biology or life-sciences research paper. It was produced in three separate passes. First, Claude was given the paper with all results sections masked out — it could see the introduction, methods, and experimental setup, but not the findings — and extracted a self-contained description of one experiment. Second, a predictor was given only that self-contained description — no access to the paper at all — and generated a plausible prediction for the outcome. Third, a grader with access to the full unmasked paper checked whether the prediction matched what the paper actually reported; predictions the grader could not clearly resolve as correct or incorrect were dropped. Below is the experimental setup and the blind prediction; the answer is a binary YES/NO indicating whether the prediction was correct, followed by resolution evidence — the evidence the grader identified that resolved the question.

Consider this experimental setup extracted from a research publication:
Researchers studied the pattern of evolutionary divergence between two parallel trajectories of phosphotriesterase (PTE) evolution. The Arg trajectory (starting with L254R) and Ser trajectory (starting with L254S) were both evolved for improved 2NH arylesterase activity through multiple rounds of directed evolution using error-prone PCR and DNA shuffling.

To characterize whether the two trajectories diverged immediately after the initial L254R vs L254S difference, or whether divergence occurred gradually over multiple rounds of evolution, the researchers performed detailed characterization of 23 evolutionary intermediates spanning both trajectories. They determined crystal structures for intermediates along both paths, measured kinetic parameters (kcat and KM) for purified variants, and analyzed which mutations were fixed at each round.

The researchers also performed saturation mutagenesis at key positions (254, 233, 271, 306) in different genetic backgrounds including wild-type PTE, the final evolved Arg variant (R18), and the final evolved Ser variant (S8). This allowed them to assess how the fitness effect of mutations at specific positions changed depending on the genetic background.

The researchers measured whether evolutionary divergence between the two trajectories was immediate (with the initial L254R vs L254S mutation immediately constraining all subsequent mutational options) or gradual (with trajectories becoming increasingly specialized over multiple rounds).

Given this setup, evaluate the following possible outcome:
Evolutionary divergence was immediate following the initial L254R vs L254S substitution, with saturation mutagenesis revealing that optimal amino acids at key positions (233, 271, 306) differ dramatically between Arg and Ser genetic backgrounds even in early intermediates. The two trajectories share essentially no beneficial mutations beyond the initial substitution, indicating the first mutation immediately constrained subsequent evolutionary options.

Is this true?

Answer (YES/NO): NO